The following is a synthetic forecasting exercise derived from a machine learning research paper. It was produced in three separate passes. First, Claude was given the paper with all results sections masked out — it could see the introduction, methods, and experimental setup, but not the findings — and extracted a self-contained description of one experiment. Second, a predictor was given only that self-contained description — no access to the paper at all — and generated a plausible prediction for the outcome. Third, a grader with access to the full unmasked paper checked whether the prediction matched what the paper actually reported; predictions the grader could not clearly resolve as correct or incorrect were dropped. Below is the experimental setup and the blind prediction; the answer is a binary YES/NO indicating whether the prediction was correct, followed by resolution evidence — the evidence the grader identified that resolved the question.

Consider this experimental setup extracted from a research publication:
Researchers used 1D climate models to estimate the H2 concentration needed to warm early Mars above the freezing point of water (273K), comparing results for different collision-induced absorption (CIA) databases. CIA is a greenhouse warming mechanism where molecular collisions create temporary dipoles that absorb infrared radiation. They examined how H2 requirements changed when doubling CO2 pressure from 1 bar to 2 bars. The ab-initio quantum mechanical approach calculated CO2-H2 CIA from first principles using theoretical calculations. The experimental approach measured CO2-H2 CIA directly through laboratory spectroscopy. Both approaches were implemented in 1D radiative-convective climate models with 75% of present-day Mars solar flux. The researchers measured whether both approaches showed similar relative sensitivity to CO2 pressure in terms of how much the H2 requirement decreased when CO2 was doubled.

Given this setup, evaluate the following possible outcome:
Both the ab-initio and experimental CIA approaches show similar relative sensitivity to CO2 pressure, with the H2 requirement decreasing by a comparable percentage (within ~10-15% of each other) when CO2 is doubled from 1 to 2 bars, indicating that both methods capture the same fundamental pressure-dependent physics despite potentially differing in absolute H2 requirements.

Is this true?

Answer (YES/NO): YES